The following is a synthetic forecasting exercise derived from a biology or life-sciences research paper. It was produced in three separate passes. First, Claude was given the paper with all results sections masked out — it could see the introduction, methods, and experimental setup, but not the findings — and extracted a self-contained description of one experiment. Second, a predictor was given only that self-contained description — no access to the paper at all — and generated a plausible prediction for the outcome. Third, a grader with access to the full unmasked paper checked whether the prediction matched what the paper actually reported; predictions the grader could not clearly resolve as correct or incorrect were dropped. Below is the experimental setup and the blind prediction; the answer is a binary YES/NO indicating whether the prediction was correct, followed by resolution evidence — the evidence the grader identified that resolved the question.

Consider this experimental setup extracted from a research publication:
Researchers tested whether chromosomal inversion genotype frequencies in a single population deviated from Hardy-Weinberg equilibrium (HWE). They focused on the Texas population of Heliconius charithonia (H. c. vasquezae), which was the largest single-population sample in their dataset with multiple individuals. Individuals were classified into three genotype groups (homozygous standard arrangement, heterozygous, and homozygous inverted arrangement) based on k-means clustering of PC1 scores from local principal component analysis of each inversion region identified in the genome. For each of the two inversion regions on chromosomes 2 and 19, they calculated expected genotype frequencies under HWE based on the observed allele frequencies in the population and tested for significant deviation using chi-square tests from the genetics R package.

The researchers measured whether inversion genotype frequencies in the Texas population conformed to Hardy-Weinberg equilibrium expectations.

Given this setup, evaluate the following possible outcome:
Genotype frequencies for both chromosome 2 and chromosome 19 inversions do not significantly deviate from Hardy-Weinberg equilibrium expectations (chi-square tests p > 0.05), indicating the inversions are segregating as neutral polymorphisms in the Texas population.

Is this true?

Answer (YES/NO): NO